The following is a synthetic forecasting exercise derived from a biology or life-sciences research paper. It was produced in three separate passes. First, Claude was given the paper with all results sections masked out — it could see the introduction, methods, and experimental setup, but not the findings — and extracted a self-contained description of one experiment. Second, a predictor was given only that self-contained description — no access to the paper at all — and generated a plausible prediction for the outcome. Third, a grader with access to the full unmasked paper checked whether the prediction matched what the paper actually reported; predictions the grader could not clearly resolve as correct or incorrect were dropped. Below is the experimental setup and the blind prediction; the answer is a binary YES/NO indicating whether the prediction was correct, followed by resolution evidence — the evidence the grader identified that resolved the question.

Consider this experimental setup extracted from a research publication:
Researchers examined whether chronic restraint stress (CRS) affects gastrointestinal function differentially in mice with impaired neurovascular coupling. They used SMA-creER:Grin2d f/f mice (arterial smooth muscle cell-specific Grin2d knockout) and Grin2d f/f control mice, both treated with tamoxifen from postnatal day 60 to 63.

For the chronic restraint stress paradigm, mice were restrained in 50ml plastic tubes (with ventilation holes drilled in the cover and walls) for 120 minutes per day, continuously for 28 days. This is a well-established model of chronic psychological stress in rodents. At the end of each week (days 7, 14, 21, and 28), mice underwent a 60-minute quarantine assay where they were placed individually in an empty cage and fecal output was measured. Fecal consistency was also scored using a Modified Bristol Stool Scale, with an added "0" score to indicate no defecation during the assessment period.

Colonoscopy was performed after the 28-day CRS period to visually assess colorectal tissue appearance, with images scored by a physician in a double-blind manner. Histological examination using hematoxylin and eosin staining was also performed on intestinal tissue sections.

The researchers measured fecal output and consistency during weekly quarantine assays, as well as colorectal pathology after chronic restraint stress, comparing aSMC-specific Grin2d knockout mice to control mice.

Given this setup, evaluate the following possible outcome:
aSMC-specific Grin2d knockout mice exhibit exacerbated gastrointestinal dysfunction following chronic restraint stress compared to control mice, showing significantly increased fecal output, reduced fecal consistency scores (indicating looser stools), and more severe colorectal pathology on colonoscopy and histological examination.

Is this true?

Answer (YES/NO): NO